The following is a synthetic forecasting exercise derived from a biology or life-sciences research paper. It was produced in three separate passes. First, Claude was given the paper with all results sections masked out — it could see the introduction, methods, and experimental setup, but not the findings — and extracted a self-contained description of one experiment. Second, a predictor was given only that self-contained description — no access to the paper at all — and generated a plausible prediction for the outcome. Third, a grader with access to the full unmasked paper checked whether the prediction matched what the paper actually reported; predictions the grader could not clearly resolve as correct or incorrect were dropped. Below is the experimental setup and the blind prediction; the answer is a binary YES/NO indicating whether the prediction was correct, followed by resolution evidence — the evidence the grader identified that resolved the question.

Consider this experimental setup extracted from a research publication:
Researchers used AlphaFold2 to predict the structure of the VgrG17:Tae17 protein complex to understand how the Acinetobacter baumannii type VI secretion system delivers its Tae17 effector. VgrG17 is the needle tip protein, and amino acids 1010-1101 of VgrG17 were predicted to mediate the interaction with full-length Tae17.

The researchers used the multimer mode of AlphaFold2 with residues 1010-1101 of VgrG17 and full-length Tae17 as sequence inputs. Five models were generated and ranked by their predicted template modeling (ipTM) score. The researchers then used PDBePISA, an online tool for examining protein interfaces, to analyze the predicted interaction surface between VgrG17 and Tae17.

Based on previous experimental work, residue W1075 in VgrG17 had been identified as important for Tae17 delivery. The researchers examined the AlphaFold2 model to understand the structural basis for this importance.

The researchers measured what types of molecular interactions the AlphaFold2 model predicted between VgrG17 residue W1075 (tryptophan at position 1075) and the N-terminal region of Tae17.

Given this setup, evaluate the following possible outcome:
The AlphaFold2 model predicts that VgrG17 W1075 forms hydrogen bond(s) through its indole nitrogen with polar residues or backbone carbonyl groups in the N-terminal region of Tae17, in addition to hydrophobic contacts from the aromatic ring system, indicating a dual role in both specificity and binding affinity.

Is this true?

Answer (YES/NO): NO